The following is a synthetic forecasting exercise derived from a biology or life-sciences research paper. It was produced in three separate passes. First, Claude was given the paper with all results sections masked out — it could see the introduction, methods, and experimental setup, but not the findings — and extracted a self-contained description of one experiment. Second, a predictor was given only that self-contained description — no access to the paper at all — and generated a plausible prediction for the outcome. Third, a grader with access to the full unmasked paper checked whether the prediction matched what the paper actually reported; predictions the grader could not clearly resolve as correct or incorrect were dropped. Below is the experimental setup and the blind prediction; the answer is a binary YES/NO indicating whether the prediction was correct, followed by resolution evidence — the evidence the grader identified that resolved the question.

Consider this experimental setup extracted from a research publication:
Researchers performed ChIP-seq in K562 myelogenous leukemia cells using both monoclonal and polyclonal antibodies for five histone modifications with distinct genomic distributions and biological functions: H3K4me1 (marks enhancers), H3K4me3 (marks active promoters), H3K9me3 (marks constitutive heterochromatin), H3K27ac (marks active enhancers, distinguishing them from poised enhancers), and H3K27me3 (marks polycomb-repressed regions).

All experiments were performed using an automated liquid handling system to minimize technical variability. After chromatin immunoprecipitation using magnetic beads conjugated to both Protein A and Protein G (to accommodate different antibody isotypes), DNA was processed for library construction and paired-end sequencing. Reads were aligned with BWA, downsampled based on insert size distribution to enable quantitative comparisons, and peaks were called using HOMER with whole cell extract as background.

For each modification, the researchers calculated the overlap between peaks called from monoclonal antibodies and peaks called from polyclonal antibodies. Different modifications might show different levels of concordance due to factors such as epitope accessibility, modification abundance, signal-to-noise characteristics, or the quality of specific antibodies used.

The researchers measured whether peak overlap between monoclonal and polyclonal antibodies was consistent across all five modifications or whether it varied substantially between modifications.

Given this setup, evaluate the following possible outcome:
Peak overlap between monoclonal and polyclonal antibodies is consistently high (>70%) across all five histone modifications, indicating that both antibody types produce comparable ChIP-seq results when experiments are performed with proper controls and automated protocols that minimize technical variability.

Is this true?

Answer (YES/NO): NO